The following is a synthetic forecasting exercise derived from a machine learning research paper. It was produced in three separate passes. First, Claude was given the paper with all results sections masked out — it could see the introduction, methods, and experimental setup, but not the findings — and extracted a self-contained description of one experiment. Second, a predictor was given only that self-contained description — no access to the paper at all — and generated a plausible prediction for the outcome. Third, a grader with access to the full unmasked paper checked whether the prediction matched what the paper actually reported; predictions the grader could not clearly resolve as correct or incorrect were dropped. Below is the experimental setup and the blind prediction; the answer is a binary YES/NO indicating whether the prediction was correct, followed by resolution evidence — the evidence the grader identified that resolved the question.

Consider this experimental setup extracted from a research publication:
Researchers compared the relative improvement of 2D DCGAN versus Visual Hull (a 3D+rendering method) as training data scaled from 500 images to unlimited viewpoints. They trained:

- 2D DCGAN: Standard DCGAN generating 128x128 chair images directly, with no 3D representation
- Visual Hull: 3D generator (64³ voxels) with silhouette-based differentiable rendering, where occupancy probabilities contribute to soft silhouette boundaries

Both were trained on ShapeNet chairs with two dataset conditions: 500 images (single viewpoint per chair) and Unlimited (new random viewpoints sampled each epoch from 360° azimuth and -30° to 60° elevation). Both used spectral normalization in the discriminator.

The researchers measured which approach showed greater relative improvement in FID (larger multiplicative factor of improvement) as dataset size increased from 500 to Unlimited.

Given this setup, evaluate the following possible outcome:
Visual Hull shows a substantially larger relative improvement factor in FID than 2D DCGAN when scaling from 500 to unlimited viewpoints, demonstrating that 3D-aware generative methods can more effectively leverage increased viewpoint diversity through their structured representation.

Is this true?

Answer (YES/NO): YES